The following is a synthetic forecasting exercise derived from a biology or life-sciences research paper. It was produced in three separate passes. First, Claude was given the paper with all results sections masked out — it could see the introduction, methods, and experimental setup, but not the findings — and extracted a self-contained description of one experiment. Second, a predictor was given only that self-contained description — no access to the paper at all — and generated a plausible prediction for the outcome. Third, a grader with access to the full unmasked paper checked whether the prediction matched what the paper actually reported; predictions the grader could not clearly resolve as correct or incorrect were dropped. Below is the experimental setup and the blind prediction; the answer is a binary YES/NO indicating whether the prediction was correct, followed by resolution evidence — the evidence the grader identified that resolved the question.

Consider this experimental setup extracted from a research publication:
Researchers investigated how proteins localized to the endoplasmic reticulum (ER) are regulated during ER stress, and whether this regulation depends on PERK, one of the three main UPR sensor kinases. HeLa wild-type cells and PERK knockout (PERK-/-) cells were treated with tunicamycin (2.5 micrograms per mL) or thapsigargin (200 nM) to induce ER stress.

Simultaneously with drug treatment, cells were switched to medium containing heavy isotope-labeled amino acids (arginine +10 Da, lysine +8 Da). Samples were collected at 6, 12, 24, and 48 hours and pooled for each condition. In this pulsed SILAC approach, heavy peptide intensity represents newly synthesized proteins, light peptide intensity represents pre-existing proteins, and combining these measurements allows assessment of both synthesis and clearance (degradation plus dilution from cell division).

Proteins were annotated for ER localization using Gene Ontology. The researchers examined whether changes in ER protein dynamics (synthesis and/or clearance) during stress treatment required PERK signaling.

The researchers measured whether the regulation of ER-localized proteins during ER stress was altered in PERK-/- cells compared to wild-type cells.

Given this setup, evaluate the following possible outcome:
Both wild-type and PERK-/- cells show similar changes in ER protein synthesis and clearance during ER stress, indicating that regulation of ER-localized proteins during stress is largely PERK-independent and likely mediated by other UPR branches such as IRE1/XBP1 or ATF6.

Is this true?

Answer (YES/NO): YES